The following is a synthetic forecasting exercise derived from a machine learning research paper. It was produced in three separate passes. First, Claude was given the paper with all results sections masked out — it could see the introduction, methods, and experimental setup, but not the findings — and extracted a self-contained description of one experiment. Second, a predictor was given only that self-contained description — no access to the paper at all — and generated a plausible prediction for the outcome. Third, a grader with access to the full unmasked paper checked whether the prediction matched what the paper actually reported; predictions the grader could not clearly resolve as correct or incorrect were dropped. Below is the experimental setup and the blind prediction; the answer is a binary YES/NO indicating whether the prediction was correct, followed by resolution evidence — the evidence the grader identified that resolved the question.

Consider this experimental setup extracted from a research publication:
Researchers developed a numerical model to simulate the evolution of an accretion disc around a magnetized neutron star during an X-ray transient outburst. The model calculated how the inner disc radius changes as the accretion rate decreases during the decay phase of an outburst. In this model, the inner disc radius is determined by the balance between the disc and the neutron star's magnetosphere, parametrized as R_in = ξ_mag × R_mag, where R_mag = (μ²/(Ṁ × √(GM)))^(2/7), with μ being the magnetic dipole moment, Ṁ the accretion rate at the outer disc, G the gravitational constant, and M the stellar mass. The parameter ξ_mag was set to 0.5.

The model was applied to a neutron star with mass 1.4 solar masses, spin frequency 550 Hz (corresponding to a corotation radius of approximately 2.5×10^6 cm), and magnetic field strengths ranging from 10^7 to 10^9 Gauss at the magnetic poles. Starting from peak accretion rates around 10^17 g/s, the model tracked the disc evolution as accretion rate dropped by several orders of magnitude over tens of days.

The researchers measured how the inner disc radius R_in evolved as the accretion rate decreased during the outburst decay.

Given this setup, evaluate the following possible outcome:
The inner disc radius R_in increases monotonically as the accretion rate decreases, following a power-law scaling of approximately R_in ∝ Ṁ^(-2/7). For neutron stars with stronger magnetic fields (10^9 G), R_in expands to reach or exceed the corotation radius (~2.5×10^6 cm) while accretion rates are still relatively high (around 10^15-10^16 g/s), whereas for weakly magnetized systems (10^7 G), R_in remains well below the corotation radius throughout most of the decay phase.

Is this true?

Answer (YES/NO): YES